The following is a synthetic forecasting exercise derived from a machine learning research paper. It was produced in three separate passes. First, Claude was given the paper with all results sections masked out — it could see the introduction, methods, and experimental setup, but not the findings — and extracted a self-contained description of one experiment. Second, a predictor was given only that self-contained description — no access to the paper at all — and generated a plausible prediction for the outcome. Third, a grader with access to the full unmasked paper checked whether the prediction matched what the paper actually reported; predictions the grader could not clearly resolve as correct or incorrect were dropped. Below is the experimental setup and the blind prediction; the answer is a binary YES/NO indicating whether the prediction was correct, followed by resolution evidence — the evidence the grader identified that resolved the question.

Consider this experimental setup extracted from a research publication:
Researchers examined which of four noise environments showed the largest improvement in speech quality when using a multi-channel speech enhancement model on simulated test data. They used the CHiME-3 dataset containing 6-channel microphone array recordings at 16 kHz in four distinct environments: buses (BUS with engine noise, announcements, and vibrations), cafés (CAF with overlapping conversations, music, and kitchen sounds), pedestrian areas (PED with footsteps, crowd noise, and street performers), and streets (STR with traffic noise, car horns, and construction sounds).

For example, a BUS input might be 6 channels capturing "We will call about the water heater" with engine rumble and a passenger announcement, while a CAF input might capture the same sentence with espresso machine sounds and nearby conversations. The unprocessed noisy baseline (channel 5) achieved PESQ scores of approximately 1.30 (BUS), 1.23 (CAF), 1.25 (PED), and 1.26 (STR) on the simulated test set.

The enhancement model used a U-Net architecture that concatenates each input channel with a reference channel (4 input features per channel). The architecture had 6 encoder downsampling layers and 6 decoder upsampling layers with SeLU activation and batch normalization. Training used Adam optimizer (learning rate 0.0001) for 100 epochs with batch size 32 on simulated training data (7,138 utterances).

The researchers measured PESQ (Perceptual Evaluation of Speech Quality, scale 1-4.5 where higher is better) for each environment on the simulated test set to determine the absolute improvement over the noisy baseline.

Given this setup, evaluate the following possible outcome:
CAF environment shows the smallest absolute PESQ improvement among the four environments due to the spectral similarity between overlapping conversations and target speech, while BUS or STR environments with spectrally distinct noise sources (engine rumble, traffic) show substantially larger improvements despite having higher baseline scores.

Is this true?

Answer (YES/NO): NO